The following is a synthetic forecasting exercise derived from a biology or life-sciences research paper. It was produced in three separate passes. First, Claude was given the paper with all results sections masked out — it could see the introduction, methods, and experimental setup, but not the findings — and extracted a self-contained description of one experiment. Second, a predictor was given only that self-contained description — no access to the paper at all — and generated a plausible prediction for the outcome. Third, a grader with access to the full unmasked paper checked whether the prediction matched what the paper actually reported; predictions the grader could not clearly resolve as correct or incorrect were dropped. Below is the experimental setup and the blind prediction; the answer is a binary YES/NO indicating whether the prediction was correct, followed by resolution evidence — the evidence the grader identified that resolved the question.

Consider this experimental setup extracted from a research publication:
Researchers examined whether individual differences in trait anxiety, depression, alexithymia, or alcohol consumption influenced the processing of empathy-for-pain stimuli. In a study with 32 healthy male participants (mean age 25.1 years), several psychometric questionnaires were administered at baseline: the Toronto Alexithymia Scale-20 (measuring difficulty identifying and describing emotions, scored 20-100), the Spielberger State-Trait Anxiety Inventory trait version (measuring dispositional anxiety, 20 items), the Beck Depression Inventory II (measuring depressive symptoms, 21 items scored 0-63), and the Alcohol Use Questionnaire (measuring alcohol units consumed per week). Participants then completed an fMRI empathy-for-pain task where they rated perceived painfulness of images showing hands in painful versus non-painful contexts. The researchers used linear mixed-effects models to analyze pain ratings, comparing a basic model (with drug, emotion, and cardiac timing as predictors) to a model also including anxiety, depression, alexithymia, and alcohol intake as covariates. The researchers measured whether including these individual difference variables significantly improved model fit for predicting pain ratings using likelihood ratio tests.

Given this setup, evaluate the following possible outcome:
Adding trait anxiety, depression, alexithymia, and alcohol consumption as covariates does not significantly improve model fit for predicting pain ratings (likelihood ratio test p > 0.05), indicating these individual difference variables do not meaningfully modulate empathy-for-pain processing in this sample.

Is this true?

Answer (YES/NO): YES